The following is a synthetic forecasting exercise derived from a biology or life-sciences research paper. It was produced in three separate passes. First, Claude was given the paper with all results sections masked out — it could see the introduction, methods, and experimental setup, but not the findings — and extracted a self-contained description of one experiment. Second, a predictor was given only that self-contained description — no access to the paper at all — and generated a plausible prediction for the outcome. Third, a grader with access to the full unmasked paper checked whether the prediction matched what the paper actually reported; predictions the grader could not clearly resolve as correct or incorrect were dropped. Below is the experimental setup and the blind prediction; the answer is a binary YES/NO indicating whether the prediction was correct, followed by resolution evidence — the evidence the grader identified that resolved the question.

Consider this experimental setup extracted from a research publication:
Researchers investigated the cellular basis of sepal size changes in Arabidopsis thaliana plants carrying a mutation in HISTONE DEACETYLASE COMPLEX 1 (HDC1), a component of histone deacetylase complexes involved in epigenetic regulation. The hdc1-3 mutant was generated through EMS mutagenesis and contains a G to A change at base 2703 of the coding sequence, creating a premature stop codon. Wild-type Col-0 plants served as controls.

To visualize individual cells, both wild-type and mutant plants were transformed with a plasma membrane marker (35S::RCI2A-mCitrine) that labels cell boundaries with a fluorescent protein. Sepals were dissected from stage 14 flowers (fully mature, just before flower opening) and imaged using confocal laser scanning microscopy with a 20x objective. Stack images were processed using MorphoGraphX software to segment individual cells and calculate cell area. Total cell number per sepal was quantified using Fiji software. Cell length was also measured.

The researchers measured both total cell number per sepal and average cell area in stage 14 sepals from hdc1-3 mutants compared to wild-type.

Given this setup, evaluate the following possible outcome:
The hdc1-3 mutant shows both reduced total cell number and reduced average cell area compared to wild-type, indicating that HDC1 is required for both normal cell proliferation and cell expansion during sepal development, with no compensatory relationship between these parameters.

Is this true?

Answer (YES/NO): NO